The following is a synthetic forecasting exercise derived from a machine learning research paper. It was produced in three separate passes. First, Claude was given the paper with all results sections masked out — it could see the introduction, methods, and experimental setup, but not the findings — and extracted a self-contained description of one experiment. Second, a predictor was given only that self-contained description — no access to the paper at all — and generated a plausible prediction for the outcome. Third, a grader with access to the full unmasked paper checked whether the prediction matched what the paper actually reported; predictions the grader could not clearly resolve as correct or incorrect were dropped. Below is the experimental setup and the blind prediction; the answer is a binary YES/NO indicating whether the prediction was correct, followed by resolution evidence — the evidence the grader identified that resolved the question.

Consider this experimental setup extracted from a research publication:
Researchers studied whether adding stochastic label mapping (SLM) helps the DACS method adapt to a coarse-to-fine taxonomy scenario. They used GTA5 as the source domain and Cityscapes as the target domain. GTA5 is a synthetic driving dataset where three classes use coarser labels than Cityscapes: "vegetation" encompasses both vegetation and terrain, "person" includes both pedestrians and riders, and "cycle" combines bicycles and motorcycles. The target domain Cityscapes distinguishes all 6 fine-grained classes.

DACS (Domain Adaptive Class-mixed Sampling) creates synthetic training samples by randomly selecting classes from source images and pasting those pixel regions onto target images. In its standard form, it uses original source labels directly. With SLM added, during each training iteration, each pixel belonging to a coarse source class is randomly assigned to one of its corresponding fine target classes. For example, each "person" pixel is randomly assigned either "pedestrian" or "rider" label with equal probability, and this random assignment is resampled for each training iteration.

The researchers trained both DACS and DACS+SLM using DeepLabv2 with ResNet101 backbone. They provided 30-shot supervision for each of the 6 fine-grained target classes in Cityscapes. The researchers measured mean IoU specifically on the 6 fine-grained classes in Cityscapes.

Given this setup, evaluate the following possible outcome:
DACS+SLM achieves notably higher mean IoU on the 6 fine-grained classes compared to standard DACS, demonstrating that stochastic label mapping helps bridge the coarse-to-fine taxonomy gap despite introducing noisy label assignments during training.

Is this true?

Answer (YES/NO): NO